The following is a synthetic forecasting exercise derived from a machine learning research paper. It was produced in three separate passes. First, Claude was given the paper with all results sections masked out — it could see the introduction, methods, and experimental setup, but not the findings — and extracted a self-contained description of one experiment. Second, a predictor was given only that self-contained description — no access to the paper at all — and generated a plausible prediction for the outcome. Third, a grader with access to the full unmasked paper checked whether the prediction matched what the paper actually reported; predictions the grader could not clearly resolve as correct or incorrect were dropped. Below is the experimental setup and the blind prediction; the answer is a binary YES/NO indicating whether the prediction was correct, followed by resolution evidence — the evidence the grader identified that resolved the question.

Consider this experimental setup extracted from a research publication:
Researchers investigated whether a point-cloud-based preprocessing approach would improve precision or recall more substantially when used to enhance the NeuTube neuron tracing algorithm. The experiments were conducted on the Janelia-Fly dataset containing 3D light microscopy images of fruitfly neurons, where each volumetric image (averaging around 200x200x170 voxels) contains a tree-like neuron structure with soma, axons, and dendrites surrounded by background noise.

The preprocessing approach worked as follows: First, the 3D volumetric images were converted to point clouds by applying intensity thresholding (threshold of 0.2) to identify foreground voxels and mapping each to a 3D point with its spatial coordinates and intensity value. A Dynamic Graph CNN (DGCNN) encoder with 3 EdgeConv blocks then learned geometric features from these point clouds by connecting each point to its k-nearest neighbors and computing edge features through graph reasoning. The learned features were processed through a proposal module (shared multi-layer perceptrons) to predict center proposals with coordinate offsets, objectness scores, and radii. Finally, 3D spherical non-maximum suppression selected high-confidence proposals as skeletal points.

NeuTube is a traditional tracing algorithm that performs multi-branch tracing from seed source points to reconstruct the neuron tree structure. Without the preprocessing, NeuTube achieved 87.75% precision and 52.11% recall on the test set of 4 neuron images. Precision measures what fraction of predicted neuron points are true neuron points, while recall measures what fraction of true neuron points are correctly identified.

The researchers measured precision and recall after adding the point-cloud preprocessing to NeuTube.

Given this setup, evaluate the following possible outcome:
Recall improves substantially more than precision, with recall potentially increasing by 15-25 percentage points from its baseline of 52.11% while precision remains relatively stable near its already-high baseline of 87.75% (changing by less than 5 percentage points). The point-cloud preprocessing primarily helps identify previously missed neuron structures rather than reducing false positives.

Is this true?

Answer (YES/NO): NO